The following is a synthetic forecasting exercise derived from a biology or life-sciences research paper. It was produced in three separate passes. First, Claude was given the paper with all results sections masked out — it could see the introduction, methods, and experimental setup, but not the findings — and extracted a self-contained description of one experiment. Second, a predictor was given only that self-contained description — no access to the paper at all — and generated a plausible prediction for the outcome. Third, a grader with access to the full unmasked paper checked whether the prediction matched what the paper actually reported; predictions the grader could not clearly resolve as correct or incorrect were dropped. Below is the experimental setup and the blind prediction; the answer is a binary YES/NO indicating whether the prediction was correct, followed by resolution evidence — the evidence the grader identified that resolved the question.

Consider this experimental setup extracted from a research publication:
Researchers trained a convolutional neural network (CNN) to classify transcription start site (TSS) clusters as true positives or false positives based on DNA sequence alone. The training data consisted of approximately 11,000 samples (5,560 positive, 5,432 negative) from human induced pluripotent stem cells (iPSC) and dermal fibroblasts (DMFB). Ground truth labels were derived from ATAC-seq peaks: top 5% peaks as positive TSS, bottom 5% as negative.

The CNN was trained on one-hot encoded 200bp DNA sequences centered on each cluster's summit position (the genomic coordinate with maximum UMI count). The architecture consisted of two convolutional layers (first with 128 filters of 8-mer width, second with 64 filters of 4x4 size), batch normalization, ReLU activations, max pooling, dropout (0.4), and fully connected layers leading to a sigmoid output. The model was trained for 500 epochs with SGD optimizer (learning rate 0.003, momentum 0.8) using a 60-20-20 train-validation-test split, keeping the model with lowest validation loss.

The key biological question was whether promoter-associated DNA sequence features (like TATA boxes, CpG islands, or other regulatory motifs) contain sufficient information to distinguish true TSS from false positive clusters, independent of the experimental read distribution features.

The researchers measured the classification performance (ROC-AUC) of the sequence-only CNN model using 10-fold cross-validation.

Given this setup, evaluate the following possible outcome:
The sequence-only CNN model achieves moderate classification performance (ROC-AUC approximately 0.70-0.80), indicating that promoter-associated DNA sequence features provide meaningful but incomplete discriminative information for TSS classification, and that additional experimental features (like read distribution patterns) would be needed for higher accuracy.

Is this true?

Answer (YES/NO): NO